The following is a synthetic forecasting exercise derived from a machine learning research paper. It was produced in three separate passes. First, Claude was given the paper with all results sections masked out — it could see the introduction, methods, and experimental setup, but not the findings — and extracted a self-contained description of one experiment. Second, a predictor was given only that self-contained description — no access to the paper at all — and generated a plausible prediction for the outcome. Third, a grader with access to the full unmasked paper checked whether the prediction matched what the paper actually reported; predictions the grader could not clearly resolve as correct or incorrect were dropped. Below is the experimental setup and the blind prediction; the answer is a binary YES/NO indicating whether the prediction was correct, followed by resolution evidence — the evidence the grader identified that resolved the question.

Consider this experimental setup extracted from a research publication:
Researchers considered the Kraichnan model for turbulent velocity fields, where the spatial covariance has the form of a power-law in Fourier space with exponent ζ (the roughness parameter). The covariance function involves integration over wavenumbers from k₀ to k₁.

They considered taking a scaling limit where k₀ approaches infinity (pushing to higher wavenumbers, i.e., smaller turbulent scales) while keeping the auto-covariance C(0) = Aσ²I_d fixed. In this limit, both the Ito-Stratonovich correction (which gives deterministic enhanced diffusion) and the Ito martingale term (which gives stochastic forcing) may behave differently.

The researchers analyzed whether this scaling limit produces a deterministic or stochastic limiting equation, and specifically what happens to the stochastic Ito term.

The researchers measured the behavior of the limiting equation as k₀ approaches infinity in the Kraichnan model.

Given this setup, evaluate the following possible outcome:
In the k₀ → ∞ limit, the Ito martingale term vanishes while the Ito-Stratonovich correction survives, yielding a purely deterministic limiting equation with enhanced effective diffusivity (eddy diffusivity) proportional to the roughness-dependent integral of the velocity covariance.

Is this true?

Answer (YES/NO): YES